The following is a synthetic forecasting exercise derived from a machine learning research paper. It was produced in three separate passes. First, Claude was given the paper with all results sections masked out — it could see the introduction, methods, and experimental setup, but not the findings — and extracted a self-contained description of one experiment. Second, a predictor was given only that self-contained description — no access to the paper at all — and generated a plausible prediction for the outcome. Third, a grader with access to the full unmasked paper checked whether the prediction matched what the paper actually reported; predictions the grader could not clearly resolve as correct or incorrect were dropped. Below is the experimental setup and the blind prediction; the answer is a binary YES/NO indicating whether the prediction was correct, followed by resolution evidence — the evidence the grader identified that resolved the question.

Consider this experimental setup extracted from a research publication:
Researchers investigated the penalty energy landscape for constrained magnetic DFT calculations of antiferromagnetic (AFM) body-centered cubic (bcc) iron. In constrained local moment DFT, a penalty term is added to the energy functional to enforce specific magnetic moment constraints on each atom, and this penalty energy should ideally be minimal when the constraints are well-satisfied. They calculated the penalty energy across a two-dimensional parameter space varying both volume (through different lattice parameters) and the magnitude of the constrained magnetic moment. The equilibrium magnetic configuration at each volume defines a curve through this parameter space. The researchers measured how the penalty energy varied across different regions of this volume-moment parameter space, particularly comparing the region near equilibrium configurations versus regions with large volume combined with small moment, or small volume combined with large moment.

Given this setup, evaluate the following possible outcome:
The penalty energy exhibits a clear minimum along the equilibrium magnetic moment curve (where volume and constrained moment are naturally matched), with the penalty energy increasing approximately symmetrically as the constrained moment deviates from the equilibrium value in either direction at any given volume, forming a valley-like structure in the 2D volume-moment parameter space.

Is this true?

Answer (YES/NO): NO